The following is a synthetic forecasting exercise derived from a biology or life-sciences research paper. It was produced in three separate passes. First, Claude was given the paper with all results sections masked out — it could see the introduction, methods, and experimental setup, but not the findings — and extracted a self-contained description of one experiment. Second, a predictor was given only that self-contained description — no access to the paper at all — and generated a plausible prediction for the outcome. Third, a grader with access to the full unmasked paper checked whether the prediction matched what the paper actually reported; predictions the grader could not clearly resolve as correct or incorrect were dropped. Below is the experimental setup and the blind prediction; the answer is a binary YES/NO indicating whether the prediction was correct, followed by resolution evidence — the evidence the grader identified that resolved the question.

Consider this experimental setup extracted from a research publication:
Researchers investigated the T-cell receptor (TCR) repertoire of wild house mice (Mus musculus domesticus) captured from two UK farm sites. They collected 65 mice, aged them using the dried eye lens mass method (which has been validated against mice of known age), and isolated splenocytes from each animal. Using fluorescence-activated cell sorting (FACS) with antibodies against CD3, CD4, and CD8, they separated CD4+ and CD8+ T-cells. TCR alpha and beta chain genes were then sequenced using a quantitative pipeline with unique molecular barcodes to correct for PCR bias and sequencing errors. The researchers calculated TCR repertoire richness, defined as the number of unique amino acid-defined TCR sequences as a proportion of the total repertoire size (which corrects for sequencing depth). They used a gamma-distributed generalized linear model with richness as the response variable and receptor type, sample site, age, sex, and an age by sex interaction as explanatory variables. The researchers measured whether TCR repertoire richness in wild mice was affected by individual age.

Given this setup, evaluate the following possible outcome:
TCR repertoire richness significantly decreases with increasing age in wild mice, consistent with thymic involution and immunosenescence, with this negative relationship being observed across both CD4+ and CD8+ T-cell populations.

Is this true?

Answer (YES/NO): NO